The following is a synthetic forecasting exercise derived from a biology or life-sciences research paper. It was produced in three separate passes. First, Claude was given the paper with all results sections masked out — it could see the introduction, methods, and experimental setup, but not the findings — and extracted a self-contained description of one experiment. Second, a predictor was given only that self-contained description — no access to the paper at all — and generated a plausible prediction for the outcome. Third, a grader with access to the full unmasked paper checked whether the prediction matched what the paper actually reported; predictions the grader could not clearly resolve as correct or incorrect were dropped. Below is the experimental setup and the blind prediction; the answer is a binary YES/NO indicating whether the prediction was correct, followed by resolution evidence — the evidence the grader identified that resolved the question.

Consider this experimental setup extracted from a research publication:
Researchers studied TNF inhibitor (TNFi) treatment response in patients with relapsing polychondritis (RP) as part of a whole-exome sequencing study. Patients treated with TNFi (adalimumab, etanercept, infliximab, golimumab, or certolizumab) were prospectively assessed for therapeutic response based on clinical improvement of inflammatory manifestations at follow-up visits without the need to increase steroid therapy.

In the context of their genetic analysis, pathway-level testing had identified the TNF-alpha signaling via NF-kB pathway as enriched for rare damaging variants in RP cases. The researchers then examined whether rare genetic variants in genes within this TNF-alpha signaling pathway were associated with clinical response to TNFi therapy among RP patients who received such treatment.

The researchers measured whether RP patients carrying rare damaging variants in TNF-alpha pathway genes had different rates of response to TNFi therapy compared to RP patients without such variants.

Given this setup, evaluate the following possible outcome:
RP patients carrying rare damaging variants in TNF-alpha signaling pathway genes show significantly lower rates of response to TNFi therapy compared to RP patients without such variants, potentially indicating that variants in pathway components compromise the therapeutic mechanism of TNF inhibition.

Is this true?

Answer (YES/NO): NO